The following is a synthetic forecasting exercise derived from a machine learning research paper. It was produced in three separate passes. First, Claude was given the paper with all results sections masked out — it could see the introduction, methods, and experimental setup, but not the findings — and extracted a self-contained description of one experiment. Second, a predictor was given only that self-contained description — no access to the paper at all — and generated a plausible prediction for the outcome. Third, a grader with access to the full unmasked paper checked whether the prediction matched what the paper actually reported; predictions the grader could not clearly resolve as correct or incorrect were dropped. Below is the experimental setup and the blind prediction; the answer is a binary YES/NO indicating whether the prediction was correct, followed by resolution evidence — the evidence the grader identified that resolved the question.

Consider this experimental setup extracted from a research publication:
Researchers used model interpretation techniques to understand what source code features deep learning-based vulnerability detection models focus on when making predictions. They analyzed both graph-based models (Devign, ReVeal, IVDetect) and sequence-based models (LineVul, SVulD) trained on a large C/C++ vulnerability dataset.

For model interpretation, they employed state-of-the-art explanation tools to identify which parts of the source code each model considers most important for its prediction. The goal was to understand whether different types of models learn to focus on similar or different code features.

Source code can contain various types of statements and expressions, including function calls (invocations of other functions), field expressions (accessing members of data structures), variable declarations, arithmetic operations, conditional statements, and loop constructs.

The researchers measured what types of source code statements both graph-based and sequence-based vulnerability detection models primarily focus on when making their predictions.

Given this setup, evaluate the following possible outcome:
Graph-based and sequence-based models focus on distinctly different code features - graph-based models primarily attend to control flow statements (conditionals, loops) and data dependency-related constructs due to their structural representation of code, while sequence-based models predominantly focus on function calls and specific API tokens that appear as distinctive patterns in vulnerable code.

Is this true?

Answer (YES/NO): NO